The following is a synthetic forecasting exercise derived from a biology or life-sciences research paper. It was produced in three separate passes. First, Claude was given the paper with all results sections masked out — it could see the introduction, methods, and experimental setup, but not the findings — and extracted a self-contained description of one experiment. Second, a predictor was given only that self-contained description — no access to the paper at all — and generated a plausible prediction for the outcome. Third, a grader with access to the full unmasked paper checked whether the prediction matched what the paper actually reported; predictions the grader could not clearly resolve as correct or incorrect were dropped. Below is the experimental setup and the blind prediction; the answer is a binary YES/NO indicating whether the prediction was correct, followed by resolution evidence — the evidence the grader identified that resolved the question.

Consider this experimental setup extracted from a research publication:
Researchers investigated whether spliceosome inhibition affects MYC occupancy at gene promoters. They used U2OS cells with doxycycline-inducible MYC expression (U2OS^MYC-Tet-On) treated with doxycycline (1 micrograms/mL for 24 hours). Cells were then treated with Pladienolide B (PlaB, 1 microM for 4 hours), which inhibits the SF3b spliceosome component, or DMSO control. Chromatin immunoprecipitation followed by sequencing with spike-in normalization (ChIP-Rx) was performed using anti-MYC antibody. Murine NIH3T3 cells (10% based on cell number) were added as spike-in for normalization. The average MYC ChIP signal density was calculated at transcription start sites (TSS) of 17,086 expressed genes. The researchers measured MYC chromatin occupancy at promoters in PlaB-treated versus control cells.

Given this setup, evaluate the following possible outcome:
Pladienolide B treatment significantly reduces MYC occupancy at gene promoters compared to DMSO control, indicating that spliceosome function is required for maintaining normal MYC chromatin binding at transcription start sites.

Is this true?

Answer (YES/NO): YES